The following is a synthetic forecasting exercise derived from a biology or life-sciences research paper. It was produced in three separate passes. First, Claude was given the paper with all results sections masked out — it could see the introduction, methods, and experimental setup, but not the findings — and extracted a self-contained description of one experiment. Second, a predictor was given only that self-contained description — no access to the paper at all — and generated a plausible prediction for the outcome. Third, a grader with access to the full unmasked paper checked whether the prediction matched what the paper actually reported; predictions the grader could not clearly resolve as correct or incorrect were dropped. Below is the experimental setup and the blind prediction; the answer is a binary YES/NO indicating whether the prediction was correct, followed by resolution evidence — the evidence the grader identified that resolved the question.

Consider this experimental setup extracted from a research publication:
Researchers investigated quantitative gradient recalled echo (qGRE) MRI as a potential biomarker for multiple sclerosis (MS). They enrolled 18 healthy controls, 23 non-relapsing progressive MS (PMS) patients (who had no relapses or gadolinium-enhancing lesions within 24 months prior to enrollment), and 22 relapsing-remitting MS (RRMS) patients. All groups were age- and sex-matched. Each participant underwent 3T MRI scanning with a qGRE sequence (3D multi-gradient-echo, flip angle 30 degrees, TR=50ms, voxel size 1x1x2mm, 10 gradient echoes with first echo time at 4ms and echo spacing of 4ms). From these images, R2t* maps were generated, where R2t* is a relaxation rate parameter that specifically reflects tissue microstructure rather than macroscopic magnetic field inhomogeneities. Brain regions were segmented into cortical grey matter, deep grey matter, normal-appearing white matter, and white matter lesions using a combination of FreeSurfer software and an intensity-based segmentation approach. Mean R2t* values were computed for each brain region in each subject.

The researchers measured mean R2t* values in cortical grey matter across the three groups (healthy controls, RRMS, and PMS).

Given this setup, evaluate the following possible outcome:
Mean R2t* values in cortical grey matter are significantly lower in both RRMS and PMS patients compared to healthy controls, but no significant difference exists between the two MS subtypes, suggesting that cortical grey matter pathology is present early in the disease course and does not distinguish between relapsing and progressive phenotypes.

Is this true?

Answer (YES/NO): NO